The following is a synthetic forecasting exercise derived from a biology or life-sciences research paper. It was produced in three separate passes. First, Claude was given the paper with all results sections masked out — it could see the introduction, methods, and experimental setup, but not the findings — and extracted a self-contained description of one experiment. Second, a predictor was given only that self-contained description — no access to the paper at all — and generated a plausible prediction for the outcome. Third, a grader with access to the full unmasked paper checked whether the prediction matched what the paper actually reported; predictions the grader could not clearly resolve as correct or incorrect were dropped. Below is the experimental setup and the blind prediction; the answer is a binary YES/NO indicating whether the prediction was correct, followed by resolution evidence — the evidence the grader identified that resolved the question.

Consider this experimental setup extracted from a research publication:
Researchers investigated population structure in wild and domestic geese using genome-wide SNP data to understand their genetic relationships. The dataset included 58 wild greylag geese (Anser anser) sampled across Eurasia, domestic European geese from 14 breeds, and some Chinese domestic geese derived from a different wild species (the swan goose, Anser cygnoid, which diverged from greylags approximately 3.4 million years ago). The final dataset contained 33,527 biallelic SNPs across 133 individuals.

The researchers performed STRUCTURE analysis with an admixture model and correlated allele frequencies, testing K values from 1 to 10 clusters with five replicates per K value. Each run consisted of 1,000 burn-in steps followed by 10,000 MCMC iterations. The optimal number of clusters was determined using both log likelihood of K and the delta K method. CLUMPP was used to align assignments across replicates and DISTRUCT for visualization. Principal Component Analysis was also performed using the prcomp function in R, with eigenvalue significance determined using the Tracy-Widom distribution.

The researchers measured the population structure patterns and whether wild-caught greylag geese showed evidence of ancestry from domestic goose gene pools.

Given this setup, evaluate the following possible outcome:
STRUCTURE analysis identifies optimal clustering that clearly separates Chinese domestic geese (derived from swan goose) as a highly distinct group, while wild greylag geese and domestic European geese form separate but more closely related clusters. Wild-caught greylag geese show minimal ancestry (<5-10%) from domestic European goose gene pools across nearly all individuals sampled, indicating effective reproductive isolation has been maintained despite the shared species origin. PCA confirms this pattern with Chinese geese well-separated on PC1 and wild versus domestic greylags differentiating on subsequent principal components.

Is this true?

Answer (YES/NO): NO